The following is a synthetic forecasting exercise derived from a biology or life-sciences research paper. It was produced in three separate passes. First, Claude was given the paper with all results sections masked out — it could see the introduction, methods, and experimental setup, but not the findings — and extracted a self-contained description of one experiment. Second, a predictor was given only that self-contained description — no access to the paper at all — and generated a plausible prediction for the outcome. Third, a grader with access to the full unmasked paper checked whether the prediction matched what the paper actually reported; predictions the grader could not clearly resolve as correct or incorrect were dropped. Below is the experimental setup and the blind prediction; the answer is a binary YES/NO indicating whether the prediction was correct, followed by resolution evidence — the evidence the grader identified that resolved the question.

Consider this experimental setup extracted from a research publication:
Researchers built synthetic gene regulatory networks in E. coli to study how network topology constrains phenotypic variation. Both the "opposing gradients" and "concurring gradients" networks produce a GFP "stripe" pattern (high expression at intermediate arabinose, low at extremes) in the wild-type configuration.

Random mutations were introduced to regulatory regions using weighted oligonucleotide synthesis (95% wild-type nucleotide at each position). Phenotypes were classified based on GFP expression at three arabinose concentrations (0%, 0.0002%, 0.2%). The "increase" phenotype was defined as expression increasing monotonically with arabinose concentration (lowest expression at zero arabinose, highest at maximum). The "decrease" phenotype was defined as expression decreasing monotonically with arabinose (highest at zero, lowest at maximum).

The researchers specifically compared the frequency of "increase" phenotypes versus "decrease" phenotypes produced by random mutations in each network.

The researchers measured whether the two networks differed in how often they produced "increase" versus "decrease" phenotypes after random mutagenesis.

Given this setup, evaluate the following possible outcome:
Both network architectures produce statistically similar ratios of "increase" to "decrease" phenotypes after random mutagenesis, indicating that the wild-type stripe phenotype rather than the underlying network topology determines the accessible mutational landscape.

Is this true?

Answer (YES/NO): NO